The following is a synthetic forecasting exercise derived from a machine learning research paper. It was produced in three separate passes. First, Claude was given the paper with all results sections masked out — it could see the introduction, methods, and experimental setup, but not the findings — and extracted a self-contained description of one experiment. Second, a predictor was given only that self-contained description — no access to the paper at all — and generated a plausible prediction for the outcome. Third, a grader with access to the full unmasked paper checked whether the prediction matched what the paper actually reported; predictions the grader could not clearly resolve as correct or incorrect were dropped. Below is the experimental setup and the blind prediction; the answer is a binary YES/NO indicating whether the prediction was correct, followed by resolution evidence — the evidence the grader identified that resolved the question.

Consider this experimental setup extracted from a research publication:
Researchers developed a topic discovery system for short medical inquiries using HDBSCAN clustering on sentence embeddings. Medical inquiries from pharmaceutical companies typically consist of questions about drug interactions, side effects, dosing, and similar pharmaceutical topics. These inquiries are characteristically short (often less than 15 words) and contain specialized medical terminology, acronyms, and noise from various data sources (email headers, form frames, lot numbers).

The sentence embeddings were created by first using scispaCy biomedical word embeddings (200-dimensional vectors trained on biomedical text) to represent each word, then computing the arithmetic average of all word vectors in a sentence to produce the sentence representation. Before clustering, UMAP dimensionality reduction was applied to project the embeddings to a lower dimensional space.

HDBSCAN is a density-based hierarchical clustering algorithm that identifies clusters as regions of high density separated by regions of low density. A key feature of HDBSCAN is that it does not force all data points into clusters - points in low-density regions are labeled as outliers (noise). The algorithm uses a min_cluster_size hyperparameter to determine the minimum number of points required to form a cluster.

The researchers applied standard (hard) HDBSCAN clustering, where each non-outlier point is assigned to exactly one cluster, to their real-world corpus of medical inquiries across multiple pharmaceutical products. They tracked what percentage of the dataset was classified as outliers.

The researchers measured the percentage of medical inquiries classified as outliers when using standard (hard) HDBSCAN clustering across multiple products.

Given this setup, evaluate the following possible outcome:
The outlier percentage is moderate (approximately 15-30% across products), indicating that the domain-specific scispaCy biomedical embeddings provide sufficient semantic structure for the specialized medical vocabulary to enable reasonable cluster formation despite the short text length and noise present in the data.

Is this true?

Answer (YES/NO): NO